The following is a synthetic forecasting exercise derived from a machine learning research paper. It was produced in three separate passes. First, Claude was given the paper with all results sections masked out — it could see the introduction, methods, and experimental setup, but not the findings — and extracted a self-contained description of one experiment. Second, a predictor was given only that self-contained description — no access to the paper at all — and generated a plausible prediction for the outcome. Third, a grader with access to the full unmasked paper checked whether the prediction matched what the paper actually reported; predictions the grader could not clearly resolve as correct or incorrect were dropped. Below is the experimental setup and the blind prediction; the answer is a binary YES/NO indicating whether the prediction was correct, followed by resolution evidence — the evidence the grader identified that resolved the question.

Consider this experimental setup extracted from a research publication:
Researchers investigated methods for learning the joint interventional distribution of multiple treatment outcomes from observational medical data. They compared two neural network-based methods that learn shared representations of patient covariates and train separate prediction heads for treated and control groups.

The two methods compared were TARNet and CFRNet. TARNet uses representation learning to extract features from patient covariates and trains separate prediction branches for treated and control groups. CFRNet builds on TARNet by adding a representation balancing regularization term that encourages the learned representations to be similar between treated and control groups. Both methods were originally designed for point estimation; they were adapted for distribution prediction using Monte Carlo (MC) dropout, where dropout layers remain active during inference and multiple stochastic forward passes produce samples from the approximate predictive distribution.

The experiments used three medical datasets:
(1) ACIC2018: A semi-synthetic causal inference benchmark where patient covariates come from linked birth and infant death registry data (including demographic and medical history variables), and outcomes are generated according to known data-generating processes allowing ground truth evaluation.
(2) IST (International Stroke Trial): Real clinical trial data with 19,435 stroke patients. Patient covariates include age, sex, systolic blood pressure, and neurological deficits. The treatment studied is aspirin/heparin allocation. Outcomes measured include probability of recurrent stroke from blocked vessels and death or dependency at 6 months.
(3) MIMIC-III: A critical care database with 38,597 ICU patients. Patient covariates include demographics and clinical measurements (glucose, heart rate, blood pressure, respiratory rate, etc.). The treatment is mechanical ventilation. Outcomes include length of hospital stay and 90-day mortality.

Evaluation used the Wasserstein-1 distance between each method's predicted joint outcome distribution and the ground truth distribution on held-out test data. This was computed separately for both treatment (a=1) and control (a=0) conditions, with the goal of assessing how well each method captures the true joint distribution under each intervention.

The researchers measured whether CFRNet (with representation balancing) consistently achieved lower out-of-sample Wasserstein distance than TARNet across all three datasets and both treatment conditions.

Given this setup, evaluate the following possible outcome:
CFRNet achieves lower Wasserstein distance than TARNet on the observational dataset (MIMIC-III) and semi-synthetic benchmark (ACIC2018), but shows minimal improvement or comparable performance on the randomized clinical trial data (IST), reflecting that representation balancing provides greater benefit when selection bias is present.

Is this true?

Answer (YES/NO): NO